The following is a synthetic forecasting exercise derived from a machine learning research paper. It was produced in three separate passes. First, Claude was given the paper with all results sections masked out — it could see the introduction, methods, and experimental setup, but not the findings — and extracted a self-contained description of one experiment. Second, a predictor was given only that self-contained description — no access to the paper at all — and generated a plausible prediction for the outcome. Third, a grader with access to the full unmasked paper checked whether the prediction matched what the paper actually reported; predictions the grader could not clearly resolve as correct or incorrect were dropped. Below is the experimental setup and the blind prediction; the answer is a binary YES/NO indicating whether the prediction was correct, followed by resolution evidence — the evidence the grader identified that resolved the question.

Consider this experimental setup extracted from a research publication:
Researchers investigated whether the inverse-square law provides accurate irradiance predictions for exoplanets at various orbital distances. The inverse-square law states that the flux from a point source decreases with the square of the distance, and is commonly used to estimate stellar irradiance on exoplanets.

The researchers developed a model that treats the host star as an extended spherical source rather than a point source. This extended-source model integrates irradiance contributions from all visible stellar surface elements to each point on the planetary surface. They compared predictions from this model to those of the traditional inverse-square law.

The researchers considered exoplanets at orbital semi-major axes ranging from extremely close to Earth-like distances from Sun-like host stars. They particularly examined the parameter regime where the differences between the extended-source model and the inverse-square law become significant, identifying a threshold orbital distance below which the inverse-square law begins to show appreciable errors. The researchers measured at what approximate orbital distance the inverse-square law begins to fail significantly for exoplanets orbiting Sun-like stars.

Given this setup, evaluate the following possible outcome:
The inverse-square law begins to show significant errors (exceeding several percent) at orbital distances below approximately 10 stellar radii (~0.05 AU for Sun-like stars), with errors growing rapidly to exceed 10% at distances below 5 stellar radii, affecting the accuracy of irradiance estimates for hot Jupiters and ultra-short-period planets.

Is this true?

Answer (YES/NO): NO